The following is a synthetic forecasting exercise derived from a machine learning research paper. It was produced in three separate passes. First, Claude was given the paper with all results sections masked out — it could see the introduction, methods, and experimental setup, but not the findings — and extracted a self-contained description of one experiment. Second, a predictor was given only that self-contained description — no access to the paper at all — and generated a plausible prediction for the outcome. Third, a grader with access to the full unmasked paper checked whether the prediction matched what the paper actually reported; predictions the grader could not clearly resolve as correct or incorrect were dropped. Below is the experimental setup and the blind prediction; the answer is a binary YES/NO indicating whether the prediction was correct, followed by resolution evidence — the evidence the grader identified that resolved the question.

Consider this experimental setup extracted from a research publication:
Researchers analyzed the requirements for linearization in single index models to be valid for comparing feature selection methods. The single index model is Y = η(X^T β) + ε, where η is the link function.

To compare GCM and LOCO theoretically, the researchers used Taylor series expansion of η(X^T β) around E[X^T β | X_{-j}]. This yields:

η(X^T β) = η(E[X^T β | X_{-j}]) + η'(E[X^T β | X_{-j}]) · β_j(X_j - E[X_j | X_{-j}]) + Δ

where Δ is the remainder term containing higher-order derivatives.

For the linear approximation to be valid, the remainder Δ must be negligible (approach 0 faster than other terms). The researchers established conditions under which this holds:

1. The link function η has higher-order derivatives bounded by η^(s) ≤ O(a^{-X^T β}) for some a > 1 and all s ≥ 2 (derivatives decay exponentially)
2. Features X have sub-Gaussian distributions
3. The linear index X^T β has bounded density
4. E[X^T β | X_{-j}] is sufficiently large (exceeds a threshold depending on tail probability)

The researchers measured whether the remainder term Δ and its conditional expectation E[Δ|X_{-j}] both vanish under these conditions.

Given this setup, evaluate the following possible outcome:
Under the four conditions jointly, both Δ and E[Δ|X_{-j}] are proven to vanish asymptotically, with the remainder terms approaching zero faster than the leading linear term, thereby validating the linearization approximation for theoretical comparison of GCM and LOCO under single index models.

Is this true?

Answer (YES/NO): YES